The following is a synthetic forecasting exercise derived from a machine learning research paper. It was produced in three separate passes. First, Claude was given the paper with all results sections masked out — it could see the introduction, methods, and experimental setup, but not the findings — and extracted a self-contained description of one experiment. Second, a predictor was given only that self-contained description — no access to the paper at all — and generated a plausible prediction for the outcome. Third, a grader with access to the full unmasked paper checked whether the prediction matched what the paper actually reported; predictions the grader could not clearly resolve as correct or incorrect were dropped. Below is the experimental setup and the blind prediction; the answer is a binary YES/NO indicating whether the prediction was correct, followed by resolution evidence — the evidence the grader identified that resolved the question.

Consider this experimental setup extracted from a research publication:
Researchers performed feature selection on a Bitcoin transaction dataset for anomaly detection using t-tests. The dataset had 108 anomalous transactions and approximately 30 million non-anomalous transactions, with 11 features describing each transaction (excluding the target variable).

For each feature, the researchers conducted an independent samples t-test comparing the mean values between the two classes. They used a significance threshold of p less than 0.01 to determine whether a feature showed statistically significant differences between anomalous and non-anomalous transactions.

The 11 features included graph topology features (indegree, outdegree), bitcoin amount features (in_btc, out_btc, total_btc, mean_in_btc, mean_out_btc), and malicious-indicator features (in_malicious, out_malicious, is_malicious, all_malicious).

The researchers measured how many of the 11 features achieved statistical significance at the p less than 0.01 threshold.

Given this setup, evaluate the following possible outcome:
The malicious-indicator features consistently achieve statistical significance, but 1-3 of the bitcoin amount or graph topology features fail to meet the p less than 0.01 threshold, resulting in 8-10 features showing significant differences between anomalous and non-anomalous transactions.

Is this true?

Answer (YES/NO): YES